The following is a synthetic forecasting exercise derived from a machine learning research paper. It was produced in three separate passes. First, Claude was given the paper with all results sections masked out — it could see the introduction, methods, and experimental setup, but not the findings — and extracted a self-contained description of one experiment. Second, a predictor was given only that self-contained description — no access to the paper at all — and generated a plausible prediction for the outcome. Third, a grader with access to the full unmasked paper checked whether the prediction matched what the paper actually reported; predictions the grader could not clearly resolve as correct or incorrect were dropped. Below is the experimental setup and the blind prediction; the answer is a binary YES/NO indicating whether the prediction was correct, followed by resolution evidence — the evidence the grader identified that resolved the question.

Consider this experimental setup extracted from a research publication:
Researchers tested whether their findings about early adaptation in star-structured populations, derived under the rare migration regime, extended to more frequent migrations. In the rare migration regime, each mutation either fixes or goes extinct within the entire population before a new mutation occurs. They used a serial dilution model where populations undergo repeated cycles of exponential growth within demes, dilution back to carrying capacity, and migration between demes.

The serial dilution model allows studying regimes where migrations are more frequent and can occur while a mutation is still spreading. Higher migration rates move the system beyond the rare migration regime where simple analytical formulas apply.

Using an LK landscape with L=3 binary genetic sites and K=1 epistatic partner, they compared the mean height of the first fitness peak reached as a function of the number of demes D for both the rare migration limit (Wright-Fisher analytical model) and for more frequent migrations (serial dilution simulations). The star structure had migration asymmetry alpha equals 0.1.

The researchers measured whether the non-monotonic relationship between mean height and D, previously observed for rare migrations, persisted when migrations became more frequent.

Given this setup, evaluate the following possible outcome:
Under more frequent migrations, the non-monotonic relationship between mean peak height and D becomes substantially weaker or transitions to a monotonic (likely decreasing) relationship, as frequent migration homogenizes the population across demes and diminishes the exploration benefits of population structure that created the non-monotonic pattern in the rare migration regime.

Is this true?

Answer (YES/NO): NO